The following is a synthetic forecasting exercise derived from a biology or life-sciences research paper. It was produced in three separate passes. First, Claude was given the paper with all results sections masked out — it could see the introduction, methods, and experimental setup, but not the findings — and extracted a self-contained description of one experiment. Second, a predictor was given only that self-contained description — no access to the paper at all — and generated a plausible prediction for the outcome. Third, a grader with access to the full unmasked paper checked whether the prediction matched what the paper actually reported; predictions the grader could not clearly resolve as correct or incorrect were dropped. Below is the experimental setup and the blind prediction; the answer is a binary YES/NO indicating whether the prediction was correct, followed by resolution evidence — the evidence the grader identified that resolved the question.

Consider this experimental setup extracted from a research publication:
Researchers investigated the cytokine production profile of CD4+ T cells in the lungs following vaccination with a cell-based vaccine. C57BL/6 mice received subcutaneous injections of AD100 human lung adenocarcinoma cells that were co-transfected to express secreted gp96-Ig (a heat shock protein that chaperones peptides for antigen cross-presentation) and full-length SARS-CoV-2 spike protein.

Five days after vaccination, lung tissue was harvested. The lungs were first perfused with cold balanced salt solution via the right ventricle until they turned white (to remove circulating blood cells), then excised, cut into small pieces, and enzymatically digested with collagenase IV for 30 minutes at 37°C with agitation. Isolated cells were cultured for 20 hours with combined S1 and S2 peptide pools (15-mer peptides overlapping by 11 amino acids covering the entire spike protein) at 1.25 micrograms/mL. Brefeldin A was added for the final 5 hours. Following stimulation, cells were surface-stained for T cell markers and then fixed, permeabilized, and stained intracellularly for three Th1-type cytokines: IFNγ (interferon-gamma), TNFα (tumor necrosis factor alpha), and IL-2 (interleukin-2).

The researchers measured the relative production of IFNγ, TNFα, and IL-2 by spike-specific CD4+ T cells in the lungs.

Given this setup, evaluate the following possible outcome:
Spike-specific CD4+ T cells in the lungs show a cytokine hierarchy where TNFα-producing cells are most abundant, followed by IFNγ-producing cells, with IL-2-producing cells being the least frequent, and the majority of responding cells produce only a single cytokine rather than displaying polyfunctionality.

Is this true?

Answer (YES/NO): NO